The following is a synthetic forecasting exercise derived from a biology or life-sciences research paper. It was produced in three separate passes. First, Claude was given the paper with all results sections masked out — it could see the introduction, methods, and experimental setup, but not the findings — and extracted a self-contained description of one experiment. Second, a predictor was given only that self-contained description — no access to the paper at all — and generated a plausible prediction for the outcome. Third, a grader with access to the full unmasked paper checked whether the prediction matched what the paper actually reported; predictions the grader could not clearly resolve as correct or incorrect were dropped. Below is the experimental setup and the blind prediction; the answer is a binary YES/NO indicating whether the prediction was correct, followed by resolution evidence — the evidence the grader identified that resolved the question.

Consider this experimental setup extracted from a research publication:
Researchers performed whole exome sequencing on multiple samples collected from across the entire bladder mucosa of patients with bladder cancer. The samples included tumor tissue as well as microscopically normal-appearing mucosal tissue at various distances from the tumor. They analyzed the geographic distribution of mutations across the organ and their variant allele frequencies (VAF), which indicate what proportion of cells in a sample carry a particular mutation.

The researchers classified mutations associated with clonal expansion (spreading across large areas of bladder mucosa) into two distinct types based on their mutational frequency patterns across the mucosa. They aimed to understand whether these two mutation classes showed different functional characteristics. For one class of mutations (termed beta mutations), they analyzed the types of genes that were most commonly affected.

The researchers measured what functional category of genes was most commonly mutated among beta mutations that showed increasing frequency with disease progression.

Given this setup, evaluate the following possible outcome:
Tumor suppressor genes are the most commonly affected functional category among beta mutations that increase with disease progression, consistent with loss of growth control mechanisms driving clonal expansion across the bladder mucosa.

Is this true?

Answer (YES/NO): NO